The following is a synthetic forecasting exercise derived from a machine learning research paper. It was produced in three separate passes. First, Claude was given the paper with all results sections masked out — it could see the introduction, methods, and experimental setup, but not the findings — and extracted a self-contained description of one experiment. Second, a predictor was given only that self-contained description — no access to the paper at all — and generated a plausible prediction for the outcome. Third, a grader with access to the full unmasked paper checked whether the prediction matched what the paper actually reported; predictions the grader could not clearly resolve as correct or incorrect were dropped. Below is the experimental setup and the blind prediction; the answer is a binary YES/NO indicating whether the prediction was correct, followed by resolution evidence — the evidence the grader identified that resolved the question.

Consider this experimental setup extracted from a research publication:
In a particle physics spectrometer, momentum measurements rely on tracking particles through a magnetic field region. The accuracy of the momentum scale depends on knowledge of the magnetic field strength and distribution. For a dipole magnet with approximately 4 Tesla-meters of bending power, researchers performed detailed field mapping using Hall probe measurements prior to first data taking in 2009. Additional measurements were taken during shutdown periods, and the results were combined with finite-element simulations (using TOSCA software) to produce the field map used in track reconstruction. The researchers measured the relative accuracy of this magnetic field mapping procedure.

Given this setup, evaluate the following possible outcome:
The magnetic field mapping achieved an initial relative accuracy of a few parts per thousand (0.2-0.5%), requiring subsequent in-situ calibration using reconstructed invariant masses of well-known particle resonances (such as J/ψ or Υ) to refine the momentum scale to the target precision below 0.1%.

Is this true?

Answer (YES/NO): NO